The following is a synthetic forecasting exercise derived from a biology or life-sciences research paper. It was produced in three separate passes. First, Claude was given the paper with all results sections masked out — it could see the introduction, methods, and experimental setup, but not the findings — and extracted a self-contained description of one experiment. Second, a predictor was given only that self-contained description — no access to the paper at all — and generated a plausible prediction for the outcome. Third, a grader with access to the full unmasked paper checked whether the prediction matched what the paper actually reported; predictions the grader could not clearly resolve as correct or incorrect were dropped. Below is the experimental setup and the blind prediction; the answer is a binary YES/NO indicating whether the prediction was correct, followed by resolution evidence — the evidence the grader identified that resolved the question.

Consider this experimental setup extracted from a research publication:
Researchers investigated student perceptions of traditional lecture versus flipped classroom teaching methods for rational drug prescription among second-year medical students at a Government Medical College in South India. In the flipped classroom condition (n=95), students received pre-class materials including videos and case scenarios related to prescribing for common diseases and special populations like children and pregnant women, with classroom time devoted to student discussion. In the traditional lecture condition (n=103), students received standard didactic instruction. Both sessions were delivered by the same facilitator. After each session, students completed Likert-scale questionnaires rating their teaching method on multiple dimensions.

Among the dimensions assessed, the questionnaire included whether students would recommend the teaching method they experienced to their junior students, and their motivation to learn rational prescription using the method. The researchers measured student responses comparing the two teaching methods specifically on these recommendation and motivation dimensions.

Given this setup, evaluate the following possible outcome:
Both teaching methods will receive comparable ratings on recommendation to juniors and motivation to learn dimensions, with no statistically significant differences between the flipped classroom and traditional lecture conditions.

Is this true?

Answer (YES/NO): YES